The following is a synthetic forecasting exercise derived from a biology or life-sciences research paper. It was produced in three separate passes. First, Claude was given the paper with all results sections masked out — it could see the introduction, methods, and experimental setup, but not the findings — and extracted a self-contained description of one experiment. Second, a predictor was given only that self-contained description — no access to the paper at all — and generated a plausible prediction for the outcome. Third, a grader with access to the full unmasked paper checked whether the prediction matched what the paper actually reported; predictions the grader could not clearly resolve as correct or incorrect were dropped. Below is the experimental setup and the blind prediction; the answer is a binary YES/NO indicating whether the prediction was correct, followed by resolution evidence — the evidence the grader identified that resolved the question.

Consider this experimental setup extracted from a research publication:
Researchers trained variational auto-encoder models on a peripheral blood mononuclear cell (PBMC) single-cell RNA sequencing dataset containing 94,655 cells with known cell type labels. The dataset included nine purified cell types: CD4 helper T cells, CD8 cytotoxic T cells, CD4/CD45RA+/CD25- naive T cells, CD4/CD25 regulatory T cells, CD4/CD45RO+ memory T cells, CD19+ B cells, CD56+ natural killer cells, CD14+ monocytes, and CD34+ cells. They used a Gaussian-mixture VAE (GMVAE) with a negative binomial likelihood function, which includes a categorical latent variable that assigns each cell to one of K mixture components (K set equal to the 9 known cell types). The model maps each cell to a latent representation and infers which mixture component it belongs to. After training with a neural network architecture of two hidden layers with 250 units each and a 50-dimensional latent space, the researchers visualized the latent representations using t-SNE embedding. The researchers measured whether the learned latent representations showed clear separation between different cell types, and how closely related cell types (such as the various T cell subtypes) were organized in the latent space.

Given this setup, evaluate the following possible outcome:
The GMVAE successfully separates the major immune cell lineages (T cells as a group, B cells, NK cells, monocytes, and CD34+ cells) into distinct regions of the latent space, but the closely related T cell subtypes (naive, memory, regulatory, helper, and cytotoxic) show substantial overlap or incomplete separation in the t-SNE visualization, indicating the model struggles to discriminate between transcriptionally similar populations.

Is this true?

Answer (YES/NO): YES